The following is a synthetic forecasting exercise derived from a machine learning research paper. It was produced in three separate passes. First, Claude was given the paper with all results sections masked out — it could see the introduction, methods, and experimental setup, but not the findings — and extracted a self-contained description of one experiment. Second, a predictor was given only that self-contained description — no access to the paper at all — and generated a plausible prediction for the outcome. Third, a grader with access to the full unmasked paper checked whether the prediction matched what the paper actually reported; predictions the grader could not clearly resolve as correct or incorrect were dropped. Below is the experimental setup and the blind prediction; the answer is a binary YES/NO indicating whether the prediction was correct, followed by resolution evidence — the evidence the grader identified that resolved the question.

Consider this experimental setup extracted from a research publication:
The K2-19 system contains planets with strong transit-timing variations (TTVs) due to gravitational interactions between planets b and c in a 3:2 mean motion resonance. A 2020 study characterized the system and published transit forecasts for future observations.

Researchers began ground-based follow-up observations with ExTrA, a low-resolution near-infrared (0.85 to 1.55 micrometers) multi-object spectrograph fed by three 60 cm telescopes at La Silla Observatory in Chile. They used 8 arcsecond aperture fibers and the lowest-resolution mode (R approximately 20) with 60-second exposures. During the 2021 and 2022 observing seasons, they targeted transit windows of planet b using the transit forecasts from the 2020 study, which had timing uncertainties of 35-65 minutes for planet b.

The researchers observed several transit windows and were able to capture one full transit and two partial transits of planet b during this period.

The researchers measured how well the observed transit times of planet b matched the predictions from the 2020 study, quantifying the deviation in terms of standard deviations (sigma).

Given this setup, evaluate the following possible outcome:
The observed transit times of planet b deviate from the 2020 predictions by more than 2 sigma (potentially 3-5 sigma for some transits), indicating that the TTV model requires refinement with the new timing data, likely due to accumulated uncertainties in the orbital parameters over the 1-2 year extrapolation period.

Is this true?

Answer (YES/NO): YES